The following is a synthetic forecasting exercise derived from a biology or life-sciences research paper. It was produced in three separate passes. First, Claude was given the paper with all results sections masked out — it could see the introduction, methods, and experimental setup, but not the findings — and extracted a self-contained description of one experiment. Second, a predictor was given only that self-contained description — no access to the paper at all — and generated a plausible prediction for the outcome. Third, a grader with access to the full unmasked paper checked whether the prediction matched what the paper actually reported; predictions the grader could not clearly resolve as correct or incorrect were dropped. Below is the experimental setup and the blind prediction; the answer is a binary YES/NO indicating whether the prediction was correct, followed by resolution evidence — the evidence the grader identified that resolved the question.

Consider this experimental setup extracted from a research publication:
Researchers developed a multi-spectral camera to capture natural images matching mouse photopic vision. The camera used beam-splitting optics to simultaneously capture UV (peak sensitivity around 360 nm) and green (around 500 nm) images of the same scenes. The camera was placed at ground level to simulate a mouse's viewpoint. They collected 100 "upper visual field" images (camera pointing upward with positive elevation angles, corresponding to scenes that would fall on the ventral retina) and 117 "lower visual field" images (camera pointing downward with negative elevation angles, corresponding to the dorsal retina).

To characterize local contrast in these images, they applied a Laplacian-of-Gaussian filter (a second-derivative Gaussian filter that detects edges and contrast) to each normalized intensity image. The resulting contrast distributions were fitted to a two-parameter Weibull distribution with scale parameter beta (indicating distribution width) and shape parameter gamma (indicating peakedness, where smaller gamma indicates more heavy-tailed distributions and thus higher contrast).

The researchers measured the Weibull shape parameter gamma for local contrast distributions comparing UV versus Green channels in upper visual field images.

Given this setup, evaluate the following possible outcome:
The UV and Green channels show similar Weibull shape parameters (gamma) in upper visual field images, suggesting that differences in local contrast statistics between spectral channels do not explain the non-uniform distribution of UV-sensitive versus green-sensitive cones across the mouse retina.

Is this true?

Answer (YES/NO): NO